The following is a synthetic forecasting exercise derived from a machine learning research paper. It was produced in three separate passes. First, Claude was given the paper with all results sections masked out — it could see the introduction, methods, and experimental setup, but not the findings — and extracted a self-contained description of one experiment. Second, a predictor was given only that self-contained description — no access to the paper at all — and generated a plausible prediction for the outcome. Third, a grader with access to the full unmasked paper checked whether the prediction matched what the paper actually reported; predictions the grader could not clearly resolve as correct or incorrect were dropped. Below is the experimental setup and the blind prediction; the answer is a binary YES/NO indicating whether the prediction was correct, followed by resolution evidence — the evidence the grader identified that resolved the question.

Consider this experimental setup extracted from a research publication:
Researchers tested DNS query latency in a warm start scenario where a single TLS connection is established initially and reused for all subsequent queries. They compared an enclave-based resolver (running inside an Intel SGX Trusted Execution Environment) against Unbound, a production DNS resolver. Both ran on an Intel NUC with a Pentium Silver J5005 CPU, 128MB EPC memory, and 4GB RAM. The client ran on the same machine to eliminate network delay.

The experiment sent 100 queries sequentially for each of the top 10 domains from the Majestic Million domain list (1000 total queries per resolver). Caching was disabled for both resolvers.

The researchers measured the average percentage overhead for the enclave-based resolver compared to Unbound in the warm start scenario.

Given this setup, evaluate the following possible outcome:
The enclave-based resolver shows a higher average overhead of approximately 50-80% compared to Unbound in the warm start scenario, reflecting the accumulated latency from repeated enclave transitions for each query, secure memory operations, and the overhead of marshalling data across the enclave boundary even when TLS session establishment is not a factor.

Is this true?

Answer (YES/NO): NO